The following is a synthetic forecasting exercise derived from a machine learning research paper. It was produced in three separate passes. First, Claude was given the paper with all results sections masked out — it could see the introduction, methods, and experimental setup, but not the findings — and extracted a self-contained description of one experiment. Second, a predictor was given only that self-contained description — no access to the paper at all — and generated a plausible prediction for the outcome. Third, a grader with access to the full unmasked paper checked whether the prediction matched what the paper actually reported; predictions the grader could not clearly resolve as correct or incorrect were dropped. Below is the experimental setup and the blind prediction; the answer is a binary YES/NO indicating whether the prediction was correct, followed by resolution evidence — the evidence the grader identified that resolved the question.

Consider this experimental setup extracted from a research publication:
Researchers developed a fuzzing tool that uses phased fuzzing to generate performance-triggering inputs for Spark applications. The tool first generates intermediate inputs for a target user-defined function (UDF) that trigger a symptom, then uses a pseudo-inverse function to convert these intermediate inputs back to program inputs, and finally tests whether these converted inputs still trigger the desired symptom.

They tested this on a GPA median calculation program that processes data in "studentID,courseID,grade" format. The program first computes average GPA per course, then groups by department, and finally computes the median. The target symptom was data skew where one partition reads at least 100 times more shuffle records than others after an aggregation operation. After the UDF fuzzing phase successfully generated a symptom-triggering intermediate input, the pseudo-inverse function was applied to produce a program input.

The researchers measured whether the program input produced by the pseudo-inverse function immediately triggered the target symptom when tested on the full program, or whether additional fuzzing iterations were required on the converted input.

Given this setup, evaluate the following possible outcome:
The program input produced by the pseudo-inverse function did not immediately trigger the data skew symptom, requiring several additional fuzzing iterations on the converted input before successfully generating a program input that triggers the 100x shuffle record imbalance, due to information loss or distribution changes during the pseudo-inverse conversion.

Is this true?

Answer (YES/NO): NO